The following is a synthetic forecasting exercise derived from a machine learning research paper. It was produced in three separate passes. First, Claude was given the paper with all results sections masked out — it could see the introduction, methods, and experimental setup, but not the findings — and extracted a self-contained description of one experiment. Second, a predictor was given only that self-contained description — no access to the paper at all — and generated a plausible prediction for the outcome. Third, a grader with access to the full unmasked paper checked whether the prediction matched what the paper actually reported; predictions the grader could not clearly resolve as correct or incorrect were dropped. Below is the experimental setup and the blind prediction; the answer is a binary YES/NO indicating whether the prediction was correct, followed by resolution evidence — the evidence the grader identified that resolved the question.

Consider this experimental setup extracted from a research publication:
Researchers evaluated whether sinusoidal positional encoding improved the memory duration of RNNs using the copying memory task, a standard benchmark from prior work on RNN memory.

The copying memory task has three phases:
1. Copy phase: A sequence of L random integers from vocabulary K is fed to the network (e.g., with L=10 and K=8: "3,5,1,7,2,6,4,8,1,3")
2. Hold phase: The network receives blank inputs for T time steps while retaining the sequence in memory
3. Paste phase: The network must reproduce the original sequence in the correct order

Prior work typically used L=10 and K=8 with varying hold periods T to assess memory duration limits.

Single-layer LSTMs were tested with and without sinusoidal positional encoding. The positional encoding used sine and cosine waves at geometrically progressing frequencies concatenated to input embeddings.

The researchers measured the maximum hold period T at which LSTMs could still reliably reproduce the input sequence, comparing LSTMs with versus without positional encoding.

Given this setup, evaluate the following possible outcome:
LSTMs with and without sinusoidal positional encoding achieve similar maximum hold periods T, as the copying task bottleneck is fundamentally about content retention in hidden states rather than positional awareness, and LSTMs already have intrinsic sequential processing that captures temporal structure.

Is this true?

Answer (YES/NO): YES